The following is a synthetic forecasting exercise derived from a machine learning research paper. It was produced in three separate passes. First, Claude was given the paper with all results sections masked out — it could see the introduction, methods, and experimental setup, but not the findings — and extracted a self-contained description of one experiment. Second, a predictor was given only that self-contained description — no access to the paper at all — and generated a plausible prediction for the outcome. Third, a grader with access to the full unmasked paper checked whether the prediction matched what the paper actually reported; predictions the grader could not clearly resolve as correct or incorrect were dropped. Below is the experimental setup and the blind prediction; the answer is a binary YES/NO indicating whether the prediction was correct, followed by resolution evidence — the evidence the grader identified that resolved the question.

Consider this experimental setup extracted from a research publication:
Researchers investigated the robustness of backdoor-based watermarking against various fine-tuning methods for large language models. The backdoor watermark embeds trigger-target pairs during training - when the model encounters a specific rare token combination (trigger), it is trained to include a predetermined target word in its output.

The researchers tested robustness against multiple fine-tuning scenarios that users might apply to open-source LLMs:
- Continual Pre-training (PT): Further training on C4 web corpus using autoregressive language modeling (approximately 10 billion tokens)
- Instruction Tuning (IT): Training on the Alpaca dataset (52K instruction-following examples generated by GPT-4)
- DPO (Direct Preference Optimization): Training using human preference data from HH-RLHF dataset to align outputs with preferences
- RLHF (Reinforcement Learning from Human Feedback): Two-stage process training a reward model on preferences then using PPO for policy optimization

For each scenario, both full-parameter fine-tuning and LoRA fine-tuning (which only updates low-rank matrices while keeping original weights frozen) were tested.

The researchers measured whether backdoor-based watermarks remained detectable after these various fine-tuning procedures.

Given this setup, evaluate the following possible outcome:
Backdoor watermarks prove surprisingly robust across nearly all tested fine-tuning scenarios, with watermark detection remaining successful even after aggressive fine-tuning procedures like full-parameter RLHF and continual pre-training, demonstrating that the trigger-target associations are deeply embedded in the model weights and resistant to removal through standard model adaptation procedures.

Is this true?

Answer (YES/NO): YES